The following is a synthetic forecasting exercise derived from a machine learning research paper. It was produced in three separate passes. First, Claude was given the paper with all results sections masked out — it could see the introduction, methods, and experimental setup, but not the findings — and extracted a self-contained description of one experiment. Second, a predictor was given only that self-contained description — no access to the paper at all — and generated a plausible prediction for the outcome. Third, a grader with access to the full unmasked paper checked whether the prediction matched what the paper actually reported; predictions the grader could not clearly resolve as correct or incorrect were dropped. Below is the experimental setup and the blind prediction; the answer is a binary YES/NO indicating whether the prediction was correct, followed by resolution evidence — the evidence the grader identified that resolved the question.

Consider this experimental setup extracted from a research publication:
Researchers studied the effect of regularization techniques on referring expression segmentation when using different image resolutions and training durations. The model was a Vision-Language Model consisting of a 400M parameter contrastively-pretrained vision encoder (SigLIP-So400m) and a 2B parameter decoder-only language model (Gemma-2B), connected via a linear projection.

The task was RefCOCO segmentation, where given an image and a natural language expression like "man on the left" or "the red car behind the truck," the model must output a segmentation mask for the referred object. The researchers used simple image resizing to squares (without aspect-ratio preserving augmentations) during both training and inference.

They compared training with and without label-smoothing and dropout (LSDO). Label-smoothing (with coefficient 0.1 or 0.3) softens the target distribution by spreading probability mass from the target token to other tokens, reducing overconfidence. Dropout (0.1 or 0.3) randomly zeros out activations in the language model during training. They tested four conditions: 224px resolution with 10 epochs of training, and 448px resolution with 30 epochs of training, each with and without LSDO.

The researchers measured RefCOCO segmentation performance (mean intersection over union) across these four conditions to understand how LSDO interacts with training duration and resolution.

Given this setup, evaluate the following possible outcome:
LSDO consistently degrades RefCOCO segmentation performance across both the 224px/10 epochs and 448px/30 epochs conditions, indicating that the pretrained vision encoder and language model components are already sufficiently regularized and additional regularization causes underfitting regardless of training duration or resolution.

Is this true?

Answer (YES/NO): NO